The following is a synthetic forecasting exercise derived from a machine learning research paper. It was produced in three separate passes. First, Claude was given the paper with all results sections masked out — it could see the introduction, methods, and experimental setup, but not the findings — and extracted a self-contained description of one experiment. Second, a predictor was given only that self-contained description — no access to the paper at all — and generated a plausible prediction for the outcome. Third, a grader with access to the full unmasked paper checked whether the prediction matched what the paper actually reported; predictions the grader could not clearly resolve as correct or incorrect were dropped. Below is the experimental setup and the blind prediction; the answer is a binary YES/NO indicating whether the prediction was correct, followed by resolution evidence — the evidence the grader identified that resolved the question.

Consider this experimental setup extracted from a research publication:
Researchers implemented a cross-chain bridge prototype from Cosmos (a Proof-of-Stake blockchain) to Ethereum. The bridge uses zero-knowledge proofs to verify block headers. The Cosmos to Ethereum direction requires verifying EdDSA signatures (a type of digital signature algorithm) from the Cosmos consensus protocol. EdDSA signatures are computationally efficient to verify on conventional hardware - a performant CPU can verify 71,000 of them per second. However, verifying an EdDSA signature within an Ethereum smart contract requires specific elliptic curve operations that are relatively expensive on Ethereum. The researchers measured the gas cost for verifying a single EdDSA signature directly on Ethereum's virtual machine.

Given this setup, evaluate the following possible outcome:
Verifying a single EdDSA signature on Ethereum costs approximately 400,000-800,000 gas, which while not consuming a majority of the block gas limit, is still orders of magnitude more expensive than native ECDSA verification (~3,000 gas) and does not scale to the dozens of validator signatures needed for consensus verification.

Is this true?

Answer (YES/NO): YES